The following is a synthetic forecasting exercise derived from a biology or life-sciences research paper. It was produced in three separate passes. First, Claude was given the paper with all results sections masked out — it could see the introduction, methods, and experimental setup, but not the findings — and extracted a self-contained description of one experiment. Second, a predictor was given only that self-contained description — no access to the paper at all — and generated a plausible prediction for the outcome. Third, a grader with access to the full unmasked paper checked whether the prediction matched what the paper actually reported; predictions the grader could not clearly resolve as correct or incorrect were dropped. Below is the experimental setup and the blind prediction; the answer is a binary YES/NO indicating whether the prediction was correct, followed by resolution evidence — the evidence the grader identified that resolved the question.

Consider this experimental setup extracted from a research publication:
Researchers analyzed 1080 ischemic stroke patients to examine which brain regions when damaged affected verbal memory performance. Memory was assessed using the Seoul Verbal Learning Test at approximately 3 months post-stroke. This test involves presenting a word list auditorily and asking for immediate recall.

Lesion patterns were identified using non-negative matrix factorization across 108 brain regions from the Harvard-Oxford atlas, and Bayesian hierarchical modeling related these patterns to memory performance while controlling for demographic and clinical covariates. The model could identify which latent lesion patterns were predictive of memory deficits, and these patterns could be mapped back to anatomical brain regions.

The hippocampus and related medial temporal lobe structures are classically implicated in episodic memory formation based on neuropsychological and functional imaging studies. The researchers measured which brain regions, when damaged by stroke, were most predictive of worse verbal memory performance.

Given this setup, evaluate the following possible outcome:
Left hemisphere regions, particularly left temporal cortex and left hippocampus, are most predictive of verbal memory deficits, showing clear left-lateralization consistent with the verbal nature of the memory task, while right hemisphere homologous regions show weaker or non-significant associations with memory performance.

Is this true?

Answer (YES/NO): NO